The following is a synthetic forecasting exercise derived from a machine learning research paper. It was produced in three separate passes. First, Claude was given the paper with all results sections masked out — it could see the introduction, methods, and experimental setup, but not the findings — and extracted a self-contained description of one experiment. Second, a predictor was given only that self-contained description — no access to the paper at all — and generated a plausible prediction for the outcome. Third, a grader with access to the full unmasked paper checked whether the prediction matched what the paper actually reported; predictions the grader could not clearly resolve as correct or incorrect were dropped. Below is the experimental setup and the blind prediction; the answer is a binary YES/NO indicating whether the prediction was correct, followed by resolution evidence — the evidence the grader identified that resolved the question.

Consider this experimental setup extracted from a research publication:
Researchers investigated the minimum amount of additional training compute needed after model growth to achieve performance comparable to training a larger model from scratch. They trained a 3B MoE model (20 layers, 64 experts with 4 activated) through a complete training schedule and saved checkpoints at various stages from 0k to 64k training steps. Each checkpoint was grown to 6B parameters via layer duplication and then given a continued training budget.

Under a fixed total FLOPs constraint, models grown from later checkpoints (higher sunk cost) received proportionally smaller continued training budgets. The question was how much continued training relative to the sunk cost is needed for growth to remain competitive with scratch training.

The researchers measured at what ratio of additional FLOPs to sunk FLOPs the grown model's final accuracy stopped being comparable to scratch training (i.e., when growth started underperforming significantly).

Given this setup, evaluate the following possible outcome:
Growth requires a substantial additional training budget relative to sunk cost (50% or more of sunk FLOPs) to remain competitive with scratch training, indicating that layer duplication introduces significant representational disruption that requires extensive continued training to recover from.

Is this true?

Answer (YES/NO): NO